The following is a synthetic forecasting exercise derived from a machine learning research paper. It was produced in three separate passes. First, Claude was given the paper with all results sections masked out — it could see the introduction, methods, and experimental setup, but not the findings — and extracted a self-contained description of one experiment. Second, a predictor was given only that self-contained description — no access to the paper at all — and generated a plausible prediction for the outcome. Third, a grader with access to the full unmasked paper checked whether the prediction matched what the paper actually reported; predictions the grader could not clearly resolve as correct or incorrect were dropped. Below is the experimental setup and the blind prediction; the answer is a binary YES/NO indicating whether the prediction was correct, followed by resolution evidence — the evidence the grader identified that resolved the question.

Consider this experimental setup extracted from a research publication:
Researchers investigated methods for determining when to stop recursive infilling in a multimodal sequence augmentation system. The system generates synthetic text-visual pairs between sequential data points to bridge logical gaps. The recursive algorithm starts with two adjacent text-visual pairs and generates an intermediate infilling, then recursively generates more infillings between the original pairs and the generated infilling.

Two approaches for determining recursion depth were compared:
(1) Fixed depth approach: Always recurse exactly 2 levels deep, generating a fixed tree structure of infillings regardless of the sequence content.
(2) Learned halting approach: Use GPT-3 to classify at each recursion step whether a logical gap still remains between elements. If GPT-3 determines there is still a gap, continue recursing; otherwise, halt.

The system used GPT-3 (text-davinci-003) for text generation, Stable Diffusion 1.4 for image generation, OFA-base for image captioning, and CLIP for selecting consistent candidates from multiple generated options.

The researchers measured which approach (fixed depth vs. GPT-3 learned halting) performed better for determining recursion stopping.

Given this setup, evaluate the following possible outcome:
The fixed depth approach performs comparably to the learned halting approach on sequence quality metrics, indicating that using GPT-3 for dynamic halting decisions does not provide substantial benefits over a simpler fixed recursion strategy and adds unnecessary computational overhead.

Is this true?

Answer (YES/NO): NO